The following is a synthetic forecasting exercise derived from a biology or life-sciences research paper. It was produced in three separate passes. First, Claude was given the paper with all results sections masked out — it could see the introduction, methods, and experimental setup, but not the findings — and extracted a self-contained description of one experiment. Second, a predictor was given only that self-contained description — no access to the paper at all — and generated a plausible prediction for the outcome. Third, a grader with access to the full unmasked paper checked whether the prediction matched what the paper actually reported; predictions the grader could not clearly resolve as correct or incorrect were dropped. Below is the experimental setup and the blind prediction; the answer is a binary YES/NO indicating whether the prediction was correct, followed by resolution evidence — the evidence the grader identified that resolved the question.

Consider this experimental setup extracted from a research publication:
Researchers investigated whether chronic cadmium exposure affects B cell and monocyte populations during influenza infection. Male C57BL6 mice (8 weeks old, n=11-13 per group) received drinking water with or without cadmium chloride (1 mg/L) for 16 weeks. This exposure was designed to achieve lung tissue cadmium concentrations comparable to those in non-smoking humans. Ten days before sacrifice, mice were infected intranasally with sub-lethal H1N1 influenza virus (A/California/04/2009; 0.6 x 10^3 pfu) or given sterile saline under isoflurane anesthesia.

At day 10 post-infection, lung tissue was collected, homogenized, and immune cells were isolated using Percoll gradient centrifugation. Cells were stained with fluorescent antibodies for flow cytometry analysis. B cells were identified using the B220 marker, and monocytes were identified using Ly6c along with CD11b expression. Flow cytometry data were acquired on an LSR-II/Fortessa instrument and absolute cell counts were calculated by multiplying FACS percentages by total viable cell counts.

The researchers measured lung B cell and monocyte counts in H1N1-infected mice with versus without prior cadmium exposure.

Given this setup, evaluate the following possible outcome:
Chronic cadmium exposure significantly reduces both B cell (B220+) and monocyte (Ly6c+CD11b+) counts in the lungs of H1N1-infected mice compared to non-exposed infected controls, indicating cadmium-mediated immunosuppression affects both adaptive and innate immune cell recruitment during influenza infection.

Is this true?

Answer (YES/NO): NO